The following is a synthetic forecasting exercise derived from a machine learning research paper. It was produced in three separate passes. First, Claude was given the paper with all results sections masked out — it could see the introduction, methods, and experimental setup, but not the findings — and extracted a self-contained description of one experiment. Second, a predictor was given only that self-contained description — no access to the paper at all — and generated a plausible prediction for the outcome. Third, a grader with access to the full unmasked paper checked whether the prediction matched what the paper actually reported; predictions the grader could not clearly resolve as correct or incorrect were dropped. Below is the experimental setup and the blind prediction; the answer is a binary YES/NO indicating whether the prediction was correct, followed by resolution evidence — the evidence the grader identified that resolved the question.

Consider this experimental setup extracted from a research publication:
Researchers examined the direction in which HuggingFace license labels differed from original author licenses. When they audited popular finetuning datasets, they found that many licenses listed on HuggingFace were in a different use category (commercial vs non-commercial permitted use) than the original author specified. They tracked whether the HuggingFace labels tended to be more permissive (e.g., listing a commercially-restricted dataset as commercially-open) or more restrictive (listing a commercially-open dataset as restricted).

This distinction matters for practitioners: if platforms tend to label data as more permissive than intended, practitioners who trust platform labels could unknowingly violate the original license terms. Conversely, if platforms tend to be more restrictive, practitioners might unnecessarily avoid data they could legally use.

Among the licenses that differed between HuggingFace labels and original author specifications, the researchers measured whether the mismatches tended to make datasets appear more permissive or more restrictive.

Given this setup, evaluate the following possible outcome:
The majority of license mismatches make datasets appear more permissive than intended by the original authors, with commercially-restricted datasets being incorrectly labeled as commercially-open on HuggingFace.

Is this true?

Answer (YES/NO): YES